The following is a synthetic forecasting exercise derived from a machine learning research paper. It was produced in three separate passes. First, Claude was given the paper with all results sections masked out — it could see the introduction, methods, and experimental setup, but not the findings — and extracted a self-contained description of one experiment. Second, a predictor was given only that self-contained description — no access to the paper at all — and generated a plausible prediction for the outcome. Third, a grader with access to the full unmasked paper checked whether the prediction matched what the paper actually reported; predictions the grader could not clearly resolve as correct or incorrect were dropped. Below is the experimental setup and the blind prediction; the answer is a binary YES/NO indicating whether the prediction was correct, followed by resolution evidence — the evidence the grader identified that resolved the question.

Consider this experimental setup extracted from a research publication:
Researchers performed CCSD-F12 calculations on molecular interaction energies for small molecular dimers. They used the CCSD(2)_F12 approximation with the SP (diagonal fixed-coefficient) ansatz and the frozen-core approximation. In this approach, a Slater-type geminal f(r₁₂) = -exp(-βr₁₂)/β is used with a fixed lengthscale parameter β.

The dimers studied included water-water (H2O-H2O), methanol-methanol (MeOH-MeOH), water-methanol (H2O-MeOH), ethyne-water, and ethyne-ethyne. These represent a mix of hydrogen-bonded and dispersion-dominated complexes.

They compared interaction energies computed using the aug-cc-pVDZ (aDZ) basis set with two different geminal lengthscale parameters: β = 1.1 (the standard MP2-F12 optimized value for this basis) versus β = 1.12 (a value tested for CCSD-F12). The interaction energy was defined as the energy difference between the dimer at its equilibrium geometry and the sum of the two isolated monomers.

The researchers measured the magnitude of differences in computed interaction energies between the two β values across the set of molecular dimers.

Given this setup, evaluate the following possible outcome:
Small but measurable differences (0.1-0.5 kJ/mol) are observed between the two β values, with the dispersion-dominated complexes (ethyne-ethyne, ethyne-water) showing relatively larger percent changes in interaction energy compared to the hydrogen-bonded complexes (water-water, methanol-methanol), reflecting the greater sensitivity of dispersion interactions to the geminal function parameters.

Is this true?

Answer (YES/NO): NO